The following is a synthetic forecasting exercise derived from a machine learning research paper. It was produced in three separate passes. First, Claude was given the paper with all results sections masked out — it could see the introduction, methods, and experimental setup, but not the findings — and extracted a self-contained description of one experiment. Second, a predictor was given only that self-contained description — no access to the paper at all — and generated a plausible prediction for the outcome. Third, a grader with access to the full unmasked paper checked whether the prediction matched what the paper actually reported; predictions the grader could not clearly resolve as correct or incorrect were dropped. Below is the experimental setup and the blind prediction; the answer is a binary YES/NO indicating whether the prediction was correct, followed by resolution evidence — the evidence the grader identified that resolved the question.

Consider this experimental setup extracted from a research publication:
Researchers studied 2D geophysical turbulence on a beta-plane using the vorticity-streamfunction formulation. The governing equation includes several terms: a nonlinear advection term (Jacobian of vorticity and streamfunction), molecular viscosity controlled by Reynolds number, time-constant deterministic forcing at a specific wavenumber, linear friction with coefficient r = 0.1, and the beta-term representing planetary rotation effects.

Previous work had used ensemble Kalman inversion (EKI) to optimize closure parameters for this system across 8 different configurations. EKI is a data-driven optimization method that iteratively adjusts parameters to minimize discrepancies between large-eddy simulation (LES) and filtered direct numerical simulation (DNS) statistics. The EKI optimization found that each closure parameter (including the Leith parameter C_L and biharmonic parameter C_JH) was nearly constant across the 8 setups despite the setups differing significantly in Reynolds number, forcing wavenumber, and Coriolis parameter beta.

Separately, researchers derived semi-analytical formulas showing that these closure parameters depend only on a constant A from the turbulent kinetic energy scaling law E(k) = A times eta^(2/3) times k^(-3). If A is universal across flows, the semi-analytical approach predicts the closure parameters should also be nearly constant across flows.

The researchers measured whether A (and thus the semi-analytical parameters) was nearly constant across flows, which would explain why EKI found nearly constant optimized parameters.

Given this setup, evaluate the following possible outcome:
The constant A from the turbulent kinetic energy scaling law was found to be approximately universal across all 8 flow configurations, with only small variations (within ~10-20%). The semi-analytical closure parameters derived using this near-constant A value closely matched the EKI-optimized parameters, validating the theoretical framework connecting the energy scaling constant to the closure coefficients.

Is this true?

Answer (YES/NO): NO